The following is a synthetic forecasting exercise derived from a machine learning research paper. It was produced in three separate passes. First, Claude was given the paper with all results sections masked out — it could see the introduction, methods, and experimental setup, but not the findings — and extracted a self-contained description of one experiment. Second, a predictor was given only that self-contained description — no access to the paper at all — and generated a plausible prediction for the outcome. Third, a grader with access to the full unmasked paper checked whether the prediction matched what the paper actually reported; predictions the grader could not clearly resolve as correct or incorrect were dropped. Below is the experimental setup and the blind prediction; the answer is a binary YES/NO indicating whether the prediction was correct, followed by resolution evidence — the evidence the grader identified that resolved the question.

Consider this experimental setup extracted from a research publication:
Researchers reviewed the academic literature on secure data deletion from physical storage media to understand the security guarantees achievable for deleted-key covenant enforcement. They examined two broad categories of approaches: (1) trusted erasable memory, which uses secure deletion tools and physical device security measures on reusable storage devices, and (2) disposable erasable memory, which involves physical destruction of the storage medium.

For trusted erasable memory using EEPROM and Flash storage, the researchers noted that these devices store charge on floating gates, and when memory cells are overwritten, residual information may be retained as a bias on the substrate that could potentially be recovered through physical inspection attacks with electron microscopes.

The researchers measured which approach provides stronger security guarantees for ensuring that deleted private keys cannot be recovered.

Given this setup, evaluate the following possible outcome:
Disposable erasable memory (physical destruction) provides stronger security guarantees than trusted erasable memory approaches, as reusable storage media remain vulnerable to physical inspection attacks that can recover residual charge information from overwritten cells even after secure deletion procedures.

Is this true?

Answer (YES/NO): YES